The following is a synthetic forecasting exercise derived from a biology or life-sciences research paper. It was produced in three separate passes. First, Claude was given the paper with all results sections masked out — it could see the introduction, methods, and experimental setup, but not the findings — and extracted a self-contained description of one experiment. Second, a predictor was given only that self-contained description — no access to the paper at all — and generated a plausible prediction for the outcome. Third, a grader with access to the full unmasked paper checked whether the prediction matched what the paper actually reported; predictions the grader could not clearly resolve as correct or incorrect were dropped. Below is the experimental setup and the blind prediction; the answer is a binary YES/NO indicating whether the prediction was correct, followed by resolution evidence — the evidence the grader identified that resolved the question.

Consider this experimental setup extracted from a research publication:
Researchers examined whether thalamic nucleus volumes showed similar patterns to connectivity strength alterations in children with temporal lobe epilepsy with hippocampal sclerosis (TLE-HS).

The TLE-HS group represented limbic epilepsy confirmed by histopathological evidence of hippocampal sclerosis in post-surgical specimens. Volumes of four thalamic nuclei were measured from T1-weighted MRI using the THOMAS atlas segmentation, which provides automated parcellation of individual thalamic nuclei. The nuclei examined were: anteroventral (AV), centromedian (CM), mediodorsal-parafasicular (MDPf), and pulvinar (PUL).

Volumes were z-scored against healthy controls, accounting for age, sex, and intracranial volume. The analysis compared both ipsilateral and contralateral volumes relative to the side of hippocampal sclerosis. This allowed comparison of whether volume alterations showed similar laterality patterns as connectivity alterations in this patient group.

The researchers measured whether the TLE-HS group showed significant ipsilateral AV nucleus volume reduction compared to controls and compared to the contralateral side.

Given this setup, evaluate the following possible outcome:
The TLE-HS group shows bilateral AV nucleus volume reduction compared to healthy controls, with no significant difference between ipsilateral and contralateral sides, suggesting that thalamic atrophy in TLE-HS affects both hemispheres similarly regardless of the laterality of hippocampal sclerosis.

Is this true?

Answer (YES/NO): NO